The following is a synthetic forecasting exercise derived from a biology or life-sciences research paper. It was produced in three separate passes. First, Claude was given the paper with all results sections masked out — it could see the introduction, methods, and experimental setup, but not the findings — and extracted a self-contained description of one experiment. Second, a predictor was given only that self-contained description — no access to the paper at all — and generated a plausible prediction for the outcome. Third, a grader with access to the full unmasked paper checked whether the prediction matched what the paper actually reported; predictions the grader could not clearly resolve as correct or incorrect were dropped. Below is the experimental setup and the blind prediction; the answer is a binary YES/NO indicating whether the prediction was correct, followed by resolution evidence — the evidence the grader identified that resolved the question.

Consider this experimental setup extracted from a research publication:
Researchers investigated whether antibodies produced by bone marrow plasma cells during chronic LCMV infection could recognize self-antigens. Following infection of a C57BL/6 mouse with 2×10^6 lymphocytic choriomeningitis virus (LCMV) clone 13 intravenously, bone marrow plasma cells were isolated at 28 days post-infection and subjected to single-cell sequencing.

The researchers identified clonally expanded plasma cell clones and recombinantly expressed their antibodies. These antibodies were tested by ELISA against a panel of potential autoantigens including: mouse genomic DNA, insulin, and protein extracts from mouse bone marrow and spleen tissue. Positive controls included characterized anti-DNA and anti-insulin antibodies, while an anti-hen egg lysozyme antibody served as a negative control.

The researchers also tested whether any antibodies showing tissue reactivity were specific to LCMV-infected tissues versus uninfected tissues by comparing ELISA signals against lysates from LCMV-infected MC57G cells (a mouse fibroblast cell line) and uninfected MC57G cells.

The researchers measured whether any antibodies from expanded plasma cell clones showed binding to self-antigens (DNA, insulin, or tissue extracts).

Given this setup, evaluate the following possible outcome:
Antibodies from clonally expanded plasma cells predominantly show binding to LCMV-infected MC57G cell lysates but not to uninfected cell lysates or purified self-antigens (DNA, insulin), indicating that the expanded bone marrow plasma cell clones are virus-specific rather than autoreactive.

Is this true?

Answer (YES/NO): NO